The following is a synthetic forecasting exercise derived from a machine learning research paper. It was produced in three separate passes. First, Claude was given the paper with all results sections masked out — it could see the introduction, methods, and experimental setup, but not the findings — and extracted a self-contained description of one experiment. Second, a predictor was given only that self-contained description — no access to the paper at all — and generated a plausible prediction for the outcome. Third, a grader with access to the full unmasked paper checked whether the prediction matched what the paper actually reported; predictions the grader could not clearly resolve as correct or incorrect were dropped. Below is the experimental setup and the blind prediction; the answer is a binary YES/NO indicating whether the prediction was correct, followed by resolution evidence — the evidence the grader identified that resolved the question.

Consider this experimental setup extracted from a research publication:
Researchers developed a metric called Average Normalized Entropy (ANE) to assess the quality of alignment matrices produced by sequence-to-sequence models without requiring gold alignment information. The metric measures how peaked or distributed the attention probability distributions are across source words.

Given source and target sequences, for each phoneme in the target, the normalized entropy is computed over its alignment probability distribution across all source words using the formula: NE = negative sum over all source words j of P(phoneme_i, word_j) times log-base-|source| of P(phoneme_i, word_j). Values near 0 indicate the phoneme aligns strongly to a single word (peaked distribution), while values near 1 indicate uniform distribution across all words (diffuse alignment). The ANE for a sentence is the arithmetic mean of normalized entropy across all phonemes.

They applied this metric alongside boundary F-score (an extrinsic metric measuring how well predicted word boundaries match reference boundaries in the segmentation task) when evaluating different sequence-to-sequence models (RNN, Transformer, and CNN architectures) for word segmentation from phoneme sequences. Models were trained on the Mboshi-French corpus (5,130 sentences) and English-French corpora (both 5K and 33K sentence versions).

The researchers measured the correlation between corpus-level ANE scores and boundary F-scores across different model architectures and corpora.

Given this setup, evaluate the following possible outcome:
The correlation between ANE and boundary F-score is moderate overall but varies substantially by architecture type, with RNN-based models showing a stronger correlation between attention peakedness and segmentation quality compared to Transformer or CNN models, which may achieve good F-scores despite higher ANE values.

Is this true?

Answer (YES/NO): NO